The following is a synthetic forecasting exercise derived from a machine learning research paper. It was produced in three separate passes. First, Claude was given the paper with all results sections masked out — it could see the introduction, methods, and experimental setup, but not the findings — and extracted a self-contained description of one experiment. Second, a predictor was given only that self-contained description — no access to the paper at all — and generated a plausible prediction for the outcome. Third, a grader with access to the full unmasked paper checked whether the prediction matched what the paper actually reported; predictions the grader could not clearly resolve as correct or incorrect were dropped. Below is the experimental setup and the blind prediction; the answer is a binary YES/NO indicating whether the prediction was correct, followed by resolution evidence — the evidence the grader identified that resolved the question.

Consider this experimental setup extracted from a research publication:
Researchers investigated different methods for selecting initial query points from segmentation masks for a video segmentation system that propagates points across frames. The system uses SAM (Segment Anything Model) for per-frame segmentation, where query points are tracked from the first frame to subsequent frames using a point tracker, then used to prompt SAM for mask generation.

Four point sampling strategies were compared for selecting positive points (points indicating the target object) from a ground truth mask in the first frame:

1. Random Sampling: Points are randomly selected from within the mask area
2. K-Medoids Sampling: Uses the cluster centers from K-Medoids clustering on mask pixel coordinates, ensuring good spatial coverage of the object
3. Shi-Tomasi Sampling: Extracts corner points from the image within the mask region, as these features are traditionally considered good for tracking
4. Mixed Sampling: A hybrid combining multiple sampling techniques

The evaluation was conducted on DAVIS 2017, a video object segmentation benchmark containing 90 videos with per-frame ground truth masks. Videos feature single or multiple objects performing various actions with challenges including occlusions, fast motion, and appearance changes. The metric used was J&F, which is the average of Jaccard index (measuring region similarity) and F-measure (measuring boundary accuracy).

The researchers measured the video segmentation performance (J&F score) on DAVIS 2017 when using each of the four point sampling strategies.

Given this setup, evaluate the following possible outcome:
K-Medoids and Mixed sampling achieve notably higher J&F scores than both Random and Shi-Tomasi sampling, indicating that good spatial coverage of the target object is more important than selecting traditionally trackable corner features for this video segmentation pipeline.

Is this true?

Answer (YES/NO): NO